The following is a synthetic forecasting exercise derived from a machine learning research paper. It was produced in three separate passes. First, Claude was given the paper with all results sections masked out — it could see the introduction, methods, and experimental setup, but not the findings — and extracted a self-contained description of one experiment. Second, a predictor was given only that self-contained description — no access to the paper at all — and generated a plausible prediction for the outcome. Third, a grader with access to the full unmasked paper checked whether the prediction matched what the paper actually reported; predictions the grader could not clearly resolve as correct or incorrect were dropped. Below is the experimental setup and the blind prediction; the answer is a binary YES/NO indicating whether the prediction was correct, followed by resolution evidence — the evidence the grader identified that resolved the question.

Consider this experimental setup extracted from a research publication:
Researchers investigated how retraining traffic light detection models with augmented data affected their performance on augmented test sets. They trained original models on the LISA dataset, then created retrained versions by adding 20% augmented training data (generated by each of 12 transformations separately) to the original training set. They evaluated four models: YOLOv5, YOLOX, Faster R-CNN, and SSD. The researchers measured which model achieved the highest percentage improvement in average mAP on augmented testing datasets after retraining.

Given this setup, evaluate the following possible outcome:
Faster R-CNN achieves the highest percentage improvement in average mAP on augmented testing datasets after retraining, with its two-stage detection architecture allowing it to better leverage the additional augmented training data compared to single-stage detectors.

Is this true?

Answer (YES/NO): YES